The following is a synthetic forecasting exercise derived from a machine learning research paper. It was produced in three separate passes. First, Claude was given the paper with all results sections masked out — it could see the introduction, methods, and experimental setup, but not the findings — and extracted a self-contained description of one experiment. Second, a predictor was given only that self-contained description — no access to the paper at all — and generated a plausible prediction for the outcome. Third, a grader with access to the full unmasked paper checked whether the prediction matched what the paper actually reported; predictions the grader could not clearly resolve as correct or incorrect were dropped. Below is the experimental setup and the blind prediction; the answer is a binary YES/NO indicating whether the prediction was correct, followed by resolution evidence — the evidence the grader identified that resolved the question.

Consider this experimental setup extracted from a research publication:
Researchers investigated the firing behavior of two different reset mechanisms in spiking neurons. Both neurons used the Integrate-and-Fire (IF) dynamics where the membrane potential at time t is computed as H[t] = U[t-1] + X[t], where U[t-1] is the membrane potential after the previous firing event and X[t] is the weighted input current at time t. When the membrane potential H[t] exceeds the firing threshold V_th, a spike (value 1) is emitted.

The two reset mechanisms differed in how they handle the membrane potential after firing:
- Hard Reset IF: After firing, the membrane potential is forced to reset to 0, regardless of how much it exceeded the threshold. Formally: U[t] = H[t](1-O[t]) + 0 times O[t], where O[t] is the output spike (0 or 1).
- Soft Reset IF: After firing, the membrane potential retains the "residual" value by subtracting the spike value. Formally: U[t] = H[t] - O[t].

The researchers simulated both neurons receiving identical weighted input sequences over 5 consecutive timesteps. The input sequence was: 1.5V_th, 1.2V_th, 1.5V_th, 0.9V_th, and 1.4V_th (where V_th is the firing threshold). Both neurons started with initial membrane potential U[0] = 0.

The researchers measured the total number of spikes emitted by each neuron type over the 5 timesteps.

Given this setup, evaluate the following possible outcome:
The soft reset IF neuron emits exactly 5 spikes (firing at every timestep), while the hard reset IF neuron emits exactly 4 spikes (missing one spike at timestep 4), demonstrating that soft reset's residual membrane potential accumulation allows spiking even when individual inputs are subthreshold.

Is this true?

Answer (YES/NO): NO